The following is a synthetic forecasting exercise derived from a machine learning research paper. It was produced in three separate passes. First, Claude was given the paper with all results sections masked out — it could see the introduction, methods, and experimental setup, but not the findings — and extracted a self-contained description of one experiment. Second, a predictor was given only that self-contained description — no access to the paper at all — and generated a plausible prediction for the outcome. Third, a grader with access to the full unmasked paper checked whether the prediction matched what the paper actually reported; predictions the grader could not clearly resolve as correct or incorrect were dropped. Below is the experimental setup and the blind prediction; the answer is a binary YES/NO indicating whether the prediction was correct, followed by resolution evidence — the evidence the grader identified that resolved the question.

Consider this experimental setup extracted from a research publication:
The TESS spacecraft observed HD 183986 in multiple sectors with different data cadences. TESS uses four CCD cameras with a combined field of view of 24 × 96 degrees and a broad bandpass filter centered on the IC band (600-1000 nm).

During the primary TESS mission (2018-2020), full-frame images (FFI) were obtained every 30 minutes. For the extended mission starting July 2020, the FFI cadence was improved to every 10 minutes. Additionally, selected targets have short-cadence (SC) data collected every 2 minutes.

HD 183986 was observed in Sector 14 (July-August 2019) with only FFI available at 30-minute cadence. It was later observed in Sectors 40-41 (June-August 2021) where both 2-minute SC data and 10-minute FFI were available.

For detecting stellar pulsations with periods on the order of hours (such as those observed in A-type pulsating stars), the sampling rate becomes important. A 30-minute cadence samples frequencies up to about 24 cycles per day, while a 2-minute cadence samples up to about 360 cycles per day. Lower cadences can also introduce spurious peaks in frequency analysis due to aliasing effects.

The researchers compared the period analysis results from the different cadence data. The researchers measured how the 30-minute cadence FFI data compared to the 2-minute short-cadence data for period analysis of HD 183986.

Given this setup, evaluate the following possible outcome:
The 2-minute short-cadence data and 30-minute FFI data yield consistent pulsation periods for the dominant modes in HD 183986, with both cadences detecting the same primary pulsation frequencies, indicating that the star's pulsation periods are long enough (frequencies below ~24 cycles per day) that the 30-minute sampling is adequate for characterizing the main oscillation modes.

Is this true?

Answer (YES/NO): NO